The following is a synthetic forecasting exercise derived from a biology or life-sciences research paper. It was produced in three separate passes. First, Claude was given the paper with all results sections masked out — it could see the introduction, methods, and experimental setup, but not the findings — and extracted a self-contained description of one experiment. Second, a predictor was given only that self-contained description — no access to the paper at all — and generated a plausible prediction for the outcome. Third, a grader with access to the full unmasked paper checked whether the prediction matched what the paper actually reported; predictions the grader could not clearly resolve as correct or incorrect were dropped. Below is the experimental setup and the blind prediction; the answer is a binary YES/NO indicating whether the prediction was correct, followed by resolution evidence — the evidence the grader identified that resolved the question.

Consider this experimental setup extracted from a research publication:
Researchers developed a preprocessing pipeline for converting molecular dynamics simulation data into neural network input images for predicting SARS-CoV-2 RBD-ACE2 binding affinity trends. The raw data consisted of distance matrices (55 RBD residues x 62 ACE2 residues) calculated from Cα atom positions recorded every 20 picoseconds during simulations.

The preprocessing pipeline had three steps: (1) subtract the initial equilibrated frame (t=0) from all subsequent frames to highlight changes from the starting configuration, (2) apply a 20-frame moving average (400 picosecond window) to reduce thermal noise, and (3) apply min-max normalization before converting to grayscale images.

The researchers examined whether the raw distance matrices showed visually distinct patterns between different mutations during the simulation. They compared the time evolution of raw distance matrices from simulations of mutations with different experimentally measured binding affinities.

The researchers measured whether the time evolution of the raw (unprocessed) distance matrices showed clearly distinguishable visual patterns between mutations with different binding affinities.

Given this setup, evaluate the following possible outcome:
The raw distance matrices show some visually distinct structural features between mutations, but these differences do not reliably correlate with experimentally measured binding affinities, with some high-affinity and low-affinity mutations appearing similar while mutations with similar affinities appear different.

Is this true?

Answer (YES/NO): NO